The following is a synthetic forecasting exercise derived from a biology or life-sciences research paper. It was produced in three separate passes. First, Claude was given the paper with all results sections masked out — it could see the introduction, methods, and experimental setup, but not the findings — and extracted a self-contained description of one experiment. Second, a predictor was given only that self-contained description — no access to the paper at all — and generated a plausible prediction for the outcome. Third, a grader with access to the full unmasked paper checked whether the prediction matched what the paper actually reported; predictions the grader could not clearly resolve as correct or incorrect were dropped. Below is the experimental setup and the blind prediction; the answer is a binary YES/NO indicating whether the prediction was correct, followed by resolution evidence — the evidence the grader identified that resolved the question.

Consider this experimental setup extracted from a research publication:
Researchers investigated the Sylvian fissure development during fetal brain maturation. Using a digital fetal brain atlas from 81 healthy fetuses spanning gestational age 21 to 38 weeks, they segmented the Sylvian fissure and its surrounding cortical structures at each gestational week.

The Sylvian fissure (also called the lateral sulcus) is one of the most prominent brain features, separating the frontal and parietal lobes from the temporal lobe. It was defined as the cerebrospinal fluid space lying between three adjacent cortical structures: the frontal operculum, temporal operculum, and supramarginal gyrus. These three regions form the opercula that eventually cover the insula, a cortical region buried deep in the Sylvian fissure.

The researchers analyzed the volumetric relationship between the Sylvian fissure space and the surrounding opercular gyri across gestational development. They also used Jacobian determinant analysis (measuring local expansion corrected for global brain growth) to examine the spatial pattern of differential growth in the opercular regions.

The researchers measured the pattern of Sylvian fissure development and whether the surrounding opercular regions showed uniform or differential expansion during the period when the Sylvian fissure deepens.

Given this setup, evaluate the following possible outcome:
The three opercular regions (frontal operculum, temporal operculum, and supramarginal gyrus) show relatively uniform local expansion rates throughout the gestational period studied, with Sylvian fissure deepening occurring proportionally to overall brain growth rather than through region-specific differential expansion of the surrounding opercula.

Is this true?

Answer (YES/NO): NO